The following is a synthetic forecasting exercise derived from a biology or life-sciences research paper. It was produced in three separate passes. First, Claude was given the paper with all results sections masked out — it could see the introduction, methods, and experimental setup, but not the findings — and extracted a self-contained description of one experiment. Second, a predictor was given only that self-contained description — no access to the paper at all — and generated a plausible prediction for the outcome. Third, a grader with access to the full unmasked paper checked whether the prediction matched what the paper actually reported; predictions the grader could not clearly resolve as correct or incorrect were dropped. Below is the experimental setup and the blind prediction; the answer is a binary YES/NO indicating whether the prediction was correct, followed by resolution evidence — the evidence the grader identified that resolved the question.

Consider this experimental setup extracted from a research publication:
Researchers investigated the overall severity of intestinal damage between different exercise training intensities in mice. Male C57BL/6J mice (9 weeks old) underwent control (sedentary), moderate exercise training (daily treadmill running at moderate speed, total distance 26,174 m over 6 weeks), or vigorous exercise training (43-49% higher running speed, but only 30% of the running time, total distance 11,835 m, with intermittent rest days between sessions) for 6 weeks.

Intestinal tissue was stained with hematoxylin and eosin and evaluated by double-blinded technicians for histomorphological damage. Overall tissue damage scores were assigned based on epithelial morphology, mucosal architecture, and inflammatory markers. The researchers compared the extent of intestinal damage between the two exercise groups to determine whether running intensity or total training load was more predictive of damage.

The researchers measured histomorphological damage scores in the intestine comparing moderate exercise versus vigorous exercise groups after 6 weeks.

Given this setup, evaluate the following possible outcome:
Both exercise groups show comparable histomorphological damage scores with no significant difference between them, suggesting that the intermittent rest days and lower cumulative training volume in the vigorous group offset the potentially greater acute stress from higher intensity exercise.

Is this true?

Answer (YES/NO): NO